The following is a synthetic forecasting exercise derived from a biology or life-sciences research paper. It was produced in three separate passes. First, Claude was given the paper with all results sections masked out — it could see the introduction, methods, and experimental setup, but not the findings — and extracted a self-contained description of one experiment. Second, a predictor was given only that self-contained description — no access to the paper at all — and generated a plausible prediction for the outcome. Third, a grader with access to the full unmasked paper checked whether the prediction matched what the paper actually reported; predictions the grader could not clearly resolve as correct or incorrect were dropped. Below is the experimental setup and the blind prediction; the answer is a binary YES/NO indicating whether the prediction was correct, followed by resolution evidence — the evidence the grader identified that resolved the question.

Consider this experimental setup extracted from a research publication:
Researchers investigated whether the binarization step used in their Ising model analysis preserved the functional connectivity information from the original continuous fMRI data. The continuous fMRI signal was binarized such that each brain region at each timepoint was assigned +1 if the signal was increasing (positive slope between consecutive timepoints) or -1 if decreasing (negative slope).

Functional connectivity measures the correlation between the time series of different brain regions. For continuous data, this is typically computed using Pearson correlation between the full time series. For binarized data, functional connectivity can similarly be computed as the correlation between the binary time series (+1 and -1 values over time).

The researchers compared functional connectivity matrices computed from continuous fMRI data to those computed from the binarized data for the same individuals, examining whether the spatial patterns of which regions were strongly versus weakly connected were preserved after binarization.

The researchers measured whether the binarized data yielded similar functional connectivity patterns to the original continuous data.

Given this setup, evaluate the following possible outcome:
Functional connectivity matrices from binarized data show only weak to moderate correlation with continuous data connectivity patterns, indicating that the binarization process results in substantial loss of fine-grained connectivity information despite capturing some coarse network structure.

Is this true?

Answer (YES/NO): NO